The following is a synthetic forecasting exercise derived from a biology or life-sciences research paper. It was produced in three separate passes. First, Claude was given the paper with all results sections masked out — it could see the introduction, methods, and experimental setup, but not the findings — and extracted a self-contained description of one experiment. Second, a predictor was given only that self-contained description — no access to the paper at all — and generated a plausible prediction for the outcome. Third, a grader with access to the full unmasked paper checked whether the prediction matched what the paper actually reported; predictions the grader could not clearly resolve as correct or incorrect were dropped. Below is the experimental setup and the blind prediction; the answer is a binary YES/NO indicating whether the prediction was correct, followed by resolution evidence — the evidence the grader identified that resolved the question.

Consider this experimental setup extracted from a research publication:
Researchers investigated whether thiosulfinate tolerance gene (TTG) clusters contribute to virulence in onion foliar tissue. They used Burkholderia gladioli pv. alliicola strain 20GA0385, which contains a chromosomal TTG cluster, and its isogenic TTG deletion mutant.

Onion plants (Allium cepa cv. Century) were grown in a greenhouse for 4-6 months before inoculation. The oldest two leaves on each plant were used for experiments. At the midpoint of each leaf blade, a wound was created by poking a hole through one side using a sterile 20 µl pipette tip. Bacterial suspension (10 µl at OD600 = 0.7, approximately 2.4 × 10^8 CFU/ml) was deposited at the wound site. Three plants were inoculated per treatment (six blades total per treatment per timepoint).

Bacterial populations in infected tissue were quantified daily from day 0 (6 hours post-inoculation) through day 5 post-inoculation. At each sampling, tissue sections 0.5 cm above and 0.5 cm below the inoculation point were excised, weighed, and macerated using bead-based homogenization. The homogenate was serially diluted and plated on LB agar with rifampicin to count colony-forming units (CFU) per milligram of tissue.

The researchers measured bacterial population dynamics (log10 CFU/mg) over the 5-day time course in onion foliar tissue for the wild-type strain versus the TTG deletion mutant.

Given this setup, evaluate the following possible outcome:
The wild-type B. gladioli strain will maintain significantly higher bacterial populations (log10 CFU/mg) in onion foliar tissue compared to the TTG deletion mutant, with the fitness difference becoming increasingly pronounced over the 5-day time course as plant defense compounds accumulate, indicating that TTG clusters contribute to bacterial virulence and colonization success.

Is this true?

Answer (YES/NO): YES